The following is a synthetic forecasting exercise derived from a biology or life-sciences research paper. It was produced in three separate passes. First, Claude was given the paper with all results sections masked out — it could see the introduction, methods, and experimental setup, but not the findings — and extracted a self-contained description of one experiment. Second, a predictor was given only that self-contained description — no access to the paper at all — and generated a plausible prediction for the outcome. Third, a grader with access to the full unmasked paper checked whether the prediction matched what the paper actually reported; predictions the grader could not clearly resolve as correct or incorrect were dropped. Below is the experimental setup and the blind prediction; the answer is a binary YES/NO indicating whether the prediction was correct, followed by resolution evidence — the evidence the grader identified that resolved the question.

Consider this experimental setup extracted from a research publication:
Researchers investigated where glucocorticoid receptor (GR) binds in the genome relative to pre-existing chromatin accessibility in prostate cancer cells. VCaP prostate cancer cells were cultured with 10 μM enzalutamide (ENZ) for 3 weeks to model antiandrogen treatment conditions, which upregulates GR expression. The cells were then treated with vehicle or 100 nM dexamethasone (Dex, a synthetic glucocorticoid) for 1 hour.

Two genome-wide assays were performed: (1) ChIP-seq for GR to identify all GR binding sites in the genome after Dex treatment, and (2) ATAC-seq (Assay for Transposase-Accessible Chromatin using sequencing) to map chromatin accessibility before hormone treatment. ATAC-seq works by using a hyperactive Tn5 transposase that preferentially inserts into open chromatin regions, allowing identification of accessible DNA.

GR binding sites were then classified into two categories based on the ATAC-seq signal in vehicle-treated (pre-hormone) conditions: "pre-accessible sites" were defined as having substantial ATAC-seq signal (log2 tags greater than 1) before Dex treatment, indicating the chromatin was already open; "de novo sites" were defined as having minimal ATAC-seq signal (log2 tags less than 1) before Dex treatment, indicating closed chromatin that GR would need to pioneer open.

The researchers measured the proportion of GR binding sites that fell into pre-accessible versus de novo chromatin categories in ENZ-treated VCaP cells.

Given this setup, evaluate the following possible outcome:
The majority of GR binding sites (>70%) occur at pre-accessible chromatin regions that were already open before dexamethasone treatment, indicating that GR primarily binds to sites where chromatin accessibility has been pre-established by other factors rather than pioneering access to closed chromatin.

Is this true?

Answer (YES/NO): YES